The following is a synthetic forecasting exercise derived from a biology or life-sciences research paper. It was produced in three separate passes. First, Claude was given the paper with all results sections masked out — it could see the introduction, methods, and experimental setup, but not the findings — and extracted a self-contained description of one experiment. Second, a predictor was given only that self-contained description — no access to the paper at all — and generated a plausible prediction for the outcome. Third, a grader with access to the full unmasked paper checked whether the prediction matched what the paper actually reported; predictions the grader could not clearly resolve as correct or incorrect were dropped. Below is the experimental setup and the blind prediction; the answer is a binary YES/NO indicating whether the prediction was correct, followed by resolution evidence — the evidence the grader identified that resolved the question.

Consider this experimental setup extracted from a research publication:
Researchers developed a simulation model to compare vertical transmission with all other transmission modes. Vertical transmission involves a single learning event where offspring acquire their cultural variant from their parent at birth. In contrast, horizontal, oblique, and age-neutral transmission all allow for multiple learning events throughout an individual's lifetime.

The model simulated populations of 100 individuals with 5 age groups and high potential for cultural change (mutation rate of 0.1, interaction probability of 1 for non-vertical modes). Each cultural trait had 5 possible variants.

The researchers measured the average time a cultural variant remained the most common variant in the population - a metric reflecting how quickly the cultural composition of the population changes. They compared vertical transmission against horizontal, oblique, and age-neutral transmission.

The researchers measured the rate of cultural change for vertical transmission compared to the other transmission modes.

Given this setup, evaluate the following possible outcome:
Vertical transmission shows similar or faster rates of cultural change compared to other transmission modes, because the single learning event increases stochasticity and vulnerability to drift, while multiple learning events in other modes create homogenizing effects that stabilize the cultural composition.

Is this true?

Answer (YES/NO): NO